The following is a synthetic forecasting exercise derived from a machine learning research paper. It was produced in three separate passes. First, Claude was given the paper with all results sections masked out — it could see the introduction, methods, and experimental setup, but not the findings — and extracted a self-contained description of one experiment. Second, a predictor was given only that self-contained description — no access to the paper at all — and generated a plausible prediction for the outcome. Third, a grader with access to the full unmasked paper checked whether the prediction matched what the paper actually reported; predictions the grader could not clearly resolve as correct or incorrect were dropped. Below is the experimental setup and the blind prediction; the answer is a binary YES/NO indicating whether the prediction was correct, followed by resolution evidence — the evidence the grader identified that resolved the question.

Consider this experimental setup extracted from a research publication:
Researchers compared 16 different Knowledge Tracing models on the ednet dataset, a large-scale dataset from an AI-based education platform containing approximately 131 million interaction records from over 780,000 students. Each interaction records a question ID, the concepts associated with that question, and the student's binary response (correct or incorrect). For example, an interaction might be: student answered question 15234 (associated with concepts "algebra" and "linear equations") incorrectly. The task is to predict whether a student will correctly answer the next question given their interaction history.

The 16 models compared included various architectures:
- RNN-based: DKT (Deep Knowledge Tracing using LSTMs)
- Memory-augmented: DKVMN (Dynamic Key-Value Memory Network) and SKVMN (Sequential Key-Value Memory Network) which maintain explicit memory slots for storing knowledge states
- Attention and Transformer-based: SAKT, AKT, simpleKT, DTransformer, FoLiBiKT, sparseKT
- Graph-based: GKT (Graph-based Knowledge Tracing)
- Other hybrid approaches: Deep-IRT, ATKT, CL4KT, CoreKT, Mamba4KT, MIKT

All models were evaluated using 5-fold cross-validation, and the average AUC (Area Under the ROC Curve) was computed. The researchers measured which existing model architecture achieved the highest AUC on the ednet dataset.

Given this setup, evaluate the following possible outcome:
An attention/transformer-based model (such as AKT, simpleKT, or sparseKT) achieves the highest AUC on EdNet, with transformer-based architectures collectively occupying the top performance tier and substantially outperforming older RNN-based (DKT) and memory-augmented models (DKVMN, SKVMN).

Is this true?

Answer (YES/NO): YES